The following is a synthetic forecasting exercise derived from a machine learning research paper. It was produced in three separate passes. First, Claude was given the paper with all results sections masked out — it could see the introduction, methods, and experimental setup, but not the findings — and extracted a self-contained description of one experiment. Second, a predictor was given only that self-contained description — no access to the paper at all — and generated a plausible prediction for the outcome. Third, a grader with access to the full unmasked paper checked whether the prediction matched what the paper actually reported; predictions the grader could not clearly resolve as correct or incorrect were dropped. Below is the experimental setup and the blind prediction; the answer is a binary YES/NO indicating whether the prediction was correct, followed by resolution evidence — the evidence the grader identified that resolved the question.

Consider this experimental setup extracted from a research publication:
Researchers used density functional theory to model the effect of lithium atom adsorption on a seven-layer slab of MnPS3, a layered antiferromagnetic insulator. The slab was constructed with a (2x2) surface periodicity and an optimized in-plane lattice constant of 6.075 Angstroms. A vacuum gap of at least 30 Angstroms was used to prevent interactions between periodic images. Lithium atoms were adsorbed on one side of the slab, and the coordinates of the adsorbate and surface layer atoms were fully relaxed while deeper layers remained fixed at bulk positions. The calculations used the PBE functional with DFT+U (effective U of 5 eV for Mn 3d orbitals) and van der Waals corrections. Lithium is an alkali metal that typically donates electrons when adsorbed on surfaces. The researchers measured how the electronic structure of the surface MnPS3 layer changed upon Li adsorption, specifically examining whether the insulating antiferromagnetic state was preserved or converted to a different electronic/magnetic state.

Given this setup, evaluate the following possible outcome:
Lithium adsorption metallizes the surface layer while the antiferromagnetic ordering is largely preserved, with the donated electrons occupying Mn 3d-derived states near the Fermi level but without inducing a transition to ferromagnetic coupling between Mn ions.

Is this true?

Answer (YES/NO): NO